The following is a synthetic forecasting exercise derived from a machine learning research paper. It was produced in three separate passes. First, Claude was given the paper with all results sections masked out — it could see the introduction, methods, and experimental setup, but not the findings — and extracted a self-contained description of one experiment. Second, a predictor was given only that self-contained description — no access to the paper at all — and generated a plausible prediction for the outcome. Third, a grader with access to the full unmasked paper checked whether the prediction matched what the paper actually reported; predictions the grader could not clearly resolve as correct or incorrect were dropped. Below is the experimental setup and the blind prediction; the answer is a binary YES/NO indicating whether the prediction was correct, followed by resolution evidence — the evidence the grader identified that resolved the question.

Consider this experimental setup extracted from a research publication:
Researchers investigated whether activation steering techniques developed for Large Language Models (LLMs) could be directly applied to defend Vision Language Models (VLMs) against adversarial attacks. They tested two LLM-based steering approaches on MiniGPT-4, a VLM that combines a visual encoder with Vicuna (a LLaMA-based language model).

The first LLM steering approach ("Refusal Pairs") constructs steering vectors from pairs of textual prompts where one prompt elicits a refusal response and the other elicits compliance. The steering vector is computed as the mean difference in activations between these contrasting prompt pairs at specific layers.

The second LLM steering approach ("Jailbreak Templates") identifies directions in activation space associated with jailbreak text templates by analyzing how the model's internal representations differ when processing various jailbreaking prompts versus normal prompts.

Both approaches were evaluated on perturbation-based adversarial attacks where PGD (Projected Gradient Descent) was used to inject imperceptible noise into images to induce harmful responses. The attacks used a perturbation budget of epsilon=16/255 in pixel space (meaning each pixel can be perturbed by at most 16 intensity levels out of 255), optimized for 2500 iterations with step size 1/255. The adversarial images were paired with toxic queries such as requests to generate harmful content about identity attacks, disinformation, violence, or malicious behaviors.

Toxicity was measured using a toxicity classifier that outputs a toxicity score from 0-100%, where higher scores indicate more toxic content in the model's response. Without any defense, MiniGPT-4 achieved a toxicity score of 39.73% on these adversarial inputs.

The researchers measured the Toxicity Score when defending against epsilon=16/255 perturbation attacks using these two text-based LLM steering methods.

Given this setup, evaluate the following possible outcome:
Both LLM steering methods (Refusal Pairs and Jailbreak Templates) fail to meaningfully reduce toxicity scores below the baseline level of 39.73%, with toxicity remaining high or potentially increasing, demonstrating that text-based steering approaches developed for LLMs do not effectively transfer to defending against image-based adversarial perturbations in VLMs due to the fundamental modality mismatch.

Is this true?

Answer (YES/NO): NO